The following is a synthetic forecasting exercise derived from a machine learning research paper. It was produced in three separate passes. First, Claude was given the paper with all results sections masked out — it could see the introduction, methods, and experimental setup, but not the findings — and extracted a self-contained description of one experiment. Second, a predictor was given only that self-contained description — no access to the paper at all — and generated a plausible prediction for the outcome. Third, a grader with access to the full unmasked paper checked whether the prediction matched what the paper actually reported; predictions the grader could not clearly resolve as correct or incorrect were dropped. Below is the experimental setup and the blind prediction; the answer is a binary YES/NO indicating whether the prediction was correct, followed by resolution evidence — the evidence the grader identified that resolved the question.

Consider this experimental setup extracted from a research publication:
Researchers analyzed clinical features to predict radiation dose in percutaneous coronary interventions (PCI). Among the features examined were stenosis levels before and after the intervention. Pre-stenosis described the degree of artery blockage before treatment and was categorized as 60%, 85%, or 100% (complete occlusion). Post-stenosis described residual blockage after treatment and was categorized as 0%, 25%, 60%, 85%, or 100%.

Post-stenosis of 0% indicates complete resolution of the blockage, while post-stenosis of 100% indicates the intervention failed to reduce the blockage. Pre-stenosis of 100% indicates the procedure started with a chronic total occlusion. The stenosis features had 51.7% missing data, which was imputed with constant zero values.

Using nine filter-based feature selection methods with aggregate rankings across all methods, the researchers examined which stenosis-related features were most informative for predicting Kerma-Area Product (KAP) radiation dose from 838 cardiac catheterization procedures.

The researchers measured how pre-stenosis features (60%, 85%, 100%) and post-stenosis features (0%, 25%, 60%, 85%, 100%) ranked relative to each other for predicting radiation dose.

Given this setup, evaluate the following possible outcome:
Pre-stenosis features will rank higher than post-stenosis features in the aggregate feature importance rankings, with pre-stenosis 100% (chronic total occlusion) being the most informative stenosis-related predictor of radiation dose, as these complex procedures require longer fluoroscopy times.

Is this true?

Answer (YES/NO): NO